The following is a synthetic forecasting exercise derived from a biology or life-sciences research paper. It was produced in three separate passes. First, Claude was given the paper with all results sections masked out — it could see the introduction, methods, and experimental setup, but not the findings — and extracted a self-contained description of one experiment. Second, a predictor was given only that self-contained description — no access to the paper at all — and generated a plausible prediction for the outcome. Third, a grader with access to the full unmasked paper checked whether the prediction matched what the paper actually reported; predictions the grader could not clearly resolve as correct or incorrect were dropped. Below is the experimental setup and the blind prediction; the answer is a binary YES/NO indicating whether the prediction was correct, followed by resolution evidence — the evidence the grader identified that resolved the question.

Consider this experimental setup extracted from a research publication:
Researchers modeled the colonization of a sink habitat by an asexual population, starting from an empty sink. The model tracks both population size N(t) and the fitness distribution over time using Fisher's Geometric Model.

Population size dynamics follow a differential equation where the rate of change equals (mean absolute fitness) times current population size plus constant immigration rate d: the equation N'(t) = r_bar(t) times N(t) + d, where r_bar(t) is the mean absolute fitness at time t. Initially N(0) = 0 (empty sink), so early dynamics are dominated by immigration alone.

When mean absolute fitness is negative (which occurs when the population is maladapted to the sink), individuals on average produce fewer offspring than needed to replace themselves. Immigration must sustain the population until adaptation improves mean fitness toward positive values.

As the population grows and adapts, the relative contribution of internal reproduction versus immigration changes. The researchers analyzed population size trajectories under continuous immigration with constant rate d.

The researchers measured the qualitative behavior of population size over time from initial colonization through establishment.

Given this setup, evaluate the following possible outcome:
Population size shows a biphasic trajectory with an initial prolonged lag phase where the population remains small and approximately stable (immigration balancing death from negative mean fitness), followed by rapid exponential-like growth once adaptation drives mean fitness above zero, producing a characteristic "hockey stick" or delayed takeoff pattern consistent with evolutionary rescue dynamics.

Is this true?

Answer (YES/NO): YES